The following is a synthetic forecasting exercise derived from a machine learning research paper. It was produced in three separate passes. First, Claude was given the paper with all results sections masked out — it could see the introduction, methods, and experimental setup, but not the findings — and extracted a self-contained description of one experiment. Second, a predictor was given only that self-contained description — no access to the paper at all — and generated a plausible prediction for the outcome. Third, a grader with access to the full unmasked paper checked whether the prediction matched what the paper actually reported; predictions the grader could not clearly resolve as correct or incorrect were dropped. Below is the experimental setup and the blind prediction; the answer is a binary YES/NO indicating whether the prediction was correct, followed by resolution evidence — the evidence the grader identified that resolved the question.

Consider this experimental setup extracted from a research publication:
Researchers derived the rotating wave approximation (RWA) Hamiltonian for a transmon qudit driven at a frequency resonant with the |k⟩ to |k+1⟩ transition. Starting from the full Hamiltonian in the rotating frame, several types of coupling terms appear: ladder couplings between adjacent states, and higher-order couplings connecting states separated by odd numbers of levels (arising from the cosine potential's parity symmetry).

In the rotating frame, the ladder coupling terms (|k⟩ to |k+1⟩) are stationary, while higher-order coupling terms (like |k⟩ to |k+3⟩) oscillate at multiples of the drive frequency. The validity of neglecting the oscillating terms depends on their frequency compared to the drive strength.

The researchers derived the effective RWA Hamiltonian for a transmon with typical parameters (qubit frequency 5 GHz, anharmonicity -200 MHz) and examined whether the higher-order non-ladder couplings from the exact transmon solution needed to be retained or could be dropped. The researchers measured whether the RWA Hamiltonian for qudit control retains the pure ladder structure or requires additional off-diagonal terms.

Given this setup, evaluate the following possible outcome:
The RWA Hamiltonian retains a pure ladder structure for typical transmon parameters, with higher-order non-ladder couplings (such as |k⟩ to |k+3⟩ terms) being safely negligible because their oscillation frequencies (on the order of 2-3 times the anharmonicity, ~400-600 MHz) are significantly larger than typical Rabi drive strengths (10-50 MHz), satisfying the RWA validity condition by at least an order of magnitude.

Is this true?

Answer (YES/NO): NO